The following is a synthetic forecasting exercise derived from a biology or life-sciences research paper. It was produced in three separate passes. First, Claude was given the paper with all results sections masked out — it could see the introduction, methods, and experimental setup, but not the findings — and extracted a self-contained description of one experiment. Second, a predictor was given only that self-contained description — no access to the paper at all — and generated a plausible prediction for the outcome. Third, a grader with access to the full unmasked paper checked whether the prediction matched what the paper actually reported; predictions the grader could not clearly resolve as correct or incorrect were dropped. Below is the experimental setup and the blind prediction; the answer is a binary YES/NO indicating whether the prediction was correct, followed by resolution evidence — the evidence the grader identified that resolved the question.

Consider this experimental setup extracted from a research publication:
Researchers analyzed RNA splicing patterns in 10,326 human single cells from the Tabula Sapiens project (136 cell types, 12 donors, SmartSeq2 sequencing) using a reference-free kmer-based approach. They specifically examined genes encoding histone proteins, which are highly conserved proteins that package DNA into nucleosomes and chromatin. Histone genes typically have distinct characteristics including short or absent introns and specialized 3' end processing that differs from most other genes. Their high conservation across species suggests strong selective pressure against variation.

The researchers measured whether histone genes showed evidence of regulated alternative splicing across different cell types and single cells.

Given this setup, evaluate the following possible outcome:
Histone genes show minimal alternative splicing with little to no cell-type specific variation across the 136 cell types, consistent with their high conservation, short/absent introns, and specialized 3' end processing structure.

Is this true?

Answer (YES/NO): NO